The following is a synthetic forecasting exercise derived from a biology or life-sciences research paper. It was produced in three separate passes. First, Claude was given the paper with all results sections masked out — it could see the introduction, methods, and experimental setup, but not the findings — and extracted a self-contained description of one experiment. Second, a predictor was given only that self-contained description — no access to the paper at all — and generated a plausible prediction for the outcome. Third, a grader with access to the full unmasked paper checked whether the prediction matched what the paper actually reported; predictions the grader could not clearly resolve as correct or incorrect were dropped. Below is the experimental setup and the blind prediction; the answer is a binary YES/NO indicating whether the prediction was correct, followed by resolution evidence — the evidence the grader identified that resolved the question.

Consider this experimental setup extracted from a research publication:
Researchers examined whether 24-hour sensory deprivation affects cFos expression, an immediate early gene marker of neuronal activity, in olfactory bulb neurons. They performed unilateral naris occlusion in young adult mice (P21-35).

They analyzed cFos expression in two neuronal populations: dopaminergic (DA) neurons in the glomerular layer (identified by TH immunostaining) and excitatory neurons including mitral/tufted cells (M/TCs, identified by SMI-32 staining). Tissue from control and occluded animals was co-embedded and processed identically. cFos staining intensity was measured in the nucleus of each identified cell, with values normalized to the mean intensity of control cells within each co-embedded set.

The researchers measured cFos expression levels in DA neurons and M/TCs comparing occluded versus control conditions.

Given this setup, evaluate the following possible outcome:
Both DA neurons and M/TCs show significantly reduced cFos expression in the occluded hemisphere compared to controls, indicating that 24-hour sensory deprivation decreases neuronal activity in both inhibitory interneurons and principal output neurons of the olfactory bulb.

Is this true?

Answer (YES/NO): NO